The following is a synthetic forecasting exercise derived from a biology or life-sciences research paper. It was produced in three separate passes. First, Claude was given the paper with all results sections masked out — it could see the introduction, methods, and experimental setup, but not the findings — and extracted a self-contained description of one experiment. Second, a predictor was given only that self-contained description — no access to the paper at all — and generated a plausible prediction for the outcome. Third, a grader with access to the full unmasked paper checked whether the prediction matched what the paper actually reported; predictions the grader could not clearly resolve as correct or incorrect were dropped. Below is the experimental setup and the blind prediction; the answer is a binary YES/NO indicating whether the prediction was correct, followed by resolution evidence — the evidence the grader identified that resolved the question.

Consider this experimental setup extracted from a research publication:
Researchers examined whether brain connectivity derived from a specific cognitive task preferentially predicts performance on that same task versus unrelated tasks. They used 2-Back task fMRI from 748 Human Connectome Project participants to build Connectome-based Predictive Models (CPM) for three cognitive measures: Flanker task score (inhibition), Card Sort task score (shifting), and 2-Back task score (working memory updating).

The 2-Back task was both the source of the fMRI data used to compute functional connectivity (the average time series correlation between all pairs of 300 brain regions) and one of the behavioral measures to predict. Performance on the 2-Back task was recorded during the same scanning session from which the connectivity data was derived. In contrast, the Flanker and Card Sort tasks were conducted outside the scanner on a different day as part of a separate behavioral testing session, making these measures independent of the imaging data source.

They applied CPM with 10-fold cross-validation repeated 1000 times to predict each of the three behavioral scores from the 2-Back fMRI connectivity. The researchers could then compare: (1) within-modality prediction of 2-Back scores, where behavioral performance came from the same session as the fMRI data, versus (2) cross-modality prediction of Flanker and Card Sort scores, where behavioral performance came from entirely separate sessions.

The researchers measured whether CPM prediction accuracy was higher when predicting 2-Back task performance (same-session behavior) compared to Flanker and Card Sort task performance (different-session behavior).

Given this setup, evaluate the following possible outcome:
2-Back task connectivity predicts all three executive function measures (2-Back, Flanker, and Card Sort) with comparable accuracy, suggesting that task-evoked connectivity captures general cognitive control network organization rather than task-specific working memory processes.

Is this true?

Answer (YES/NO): NO